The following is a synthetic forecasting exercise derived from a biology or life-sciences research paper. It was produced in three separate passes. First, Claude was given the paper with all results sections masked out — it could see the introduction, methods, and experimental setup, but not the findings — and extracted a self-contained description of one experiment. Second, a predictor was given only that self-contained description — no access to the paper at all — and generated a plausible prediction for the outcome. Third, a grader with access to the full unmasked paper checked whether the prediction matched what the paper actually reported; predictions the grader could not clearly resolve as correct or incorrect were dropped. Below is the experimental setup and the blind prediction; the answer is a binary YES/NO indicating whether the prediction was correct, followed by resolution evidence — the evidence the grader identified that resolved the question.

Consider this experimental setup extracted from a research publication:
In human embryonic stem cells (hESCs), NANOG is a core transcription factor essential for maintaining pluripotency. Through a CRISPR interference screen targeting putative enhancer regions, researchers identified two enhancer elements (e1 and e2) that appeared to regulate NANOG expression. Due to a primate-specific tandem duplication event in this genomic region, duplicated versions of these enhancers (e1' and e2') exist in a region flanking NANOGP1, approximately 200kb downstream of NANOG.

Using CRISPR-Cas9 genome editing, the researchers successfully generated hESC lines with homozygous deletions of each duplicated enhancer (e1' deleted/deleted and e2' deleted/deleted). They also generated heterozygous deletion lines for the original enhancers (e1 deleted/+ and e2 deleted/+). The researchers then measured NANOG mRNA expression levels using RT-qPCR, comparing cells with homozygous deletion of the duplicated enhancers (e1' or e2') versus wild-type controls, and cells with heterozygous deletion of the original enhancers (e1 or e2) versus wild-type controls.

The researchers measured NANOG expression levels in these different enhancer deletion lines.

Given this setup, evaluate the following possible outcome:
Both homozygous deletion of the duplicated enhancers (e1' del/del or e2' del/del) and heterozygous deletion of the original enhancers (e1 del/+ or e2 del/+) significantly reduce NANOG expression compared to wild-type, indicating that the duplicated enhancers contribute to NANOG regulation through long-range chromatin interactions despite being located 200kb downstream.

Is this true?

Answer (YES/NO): NO